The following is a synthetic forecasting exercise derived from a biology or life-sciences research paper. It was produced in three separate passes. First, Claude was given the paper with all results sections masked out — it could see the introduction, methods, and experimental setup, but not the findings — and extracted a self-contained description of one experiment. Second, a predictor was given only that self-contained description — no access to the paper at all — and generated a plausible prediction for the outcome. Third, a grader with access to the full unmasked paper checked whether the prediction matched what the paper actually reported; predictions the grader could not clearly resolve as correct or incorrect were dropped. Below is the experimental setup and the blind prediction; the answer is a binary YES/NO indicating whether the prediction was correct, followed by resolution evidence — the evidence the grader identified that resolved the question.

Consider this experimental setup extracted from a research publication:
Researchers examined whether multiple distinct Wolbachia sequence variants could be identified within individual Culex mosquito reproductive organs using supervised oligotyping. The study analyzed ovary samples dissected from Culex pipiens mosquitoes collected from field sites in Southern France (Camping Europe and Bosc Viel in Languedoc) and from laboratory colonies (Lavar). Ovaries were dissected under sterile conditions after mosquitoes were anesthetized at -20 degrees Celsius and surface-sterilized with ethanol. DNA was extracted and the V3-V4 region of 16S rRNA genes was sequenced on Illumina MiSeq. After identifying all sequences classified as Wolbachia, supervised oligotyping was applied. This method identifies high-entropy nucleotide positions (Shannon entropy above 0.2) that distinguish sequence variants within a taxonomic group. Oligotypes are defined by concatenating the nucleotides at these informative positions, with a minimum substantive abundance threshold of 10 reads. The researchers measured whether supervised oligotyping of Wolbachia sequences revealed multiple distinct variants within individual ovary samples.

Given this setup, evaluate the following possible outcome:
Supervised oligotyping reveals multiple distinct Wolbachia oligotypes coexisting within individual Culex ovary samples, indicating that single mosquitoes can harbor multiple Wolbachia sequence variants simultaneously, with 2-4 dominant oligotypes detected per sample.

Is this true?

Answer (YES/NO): NO